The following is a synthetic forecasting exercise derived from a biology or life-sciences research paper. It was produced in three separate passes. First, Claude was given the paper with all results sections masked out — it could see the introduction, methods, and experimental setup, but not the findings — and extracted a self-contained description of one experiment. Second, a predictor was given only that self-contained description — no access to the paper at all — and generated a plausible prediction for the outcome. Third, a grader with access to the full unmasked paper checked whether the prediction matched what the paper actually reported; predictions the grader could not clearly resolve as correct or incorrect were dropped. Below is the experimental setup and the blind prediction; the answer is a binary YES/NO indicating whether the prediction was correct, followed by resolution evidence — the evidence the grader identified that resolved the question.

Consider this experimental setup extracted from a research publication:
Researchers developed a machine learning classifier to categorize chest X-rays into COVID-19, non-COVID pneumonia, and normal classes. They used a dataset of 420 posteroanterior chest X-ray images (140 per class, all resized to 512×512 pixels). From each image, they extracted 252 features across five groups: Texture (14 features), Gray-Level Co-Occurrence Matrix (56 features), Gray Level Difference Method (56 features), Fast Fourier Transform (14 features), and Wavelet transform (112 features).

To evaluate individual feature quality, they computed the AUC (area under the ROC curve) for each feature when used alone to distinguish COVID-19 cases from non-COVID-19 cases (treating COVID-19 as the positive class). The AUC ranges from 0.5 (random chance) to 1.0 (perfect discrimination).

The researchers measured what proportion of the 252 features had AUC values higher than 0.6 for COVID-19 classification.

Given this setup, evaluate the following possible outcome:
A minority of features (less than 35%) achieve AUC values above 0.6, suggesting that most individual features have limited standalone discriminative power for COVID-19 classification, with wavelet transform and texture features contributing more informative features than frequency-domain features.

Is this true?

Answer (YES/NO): NO